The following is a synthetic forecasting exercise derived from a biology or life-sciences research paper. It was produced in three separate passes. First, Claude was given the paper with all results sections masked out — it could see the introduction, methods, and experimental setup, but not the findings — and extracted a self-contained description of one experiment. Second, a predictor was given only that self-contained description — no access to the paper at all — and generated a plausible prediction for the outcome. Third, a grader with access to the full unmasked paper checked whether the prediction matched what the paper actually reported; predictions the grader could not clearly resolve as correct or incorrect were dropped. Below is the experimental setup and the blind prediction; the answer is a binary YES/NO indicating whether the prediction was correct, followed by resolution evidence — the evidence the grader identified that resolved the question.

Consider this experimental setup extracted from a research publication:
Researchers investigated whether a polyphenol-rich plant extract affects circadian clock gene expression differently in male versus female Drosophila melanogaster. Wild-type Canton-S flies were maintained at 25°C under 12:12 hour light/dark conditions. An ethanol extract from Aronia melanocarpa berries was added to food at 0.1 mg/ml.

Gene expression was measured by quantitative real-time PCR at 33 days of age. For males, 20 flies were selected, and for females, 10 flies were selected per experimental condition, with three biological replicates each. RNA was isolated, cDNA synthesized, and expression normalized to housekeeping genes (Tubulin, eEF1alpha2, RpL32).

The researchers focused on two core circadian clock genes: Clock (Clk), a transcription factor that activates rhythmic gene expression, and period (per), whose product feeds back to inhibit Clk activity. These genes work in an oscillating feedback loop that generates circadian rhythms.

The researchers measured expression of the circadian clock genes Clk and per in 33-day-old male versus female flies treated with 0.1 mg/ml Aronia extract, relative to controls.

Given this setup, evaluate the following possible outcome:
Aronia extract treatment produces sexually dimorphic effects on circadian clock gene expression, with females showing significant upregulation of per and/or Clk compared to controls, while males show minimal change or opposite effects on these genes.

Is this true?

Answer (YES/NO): YES